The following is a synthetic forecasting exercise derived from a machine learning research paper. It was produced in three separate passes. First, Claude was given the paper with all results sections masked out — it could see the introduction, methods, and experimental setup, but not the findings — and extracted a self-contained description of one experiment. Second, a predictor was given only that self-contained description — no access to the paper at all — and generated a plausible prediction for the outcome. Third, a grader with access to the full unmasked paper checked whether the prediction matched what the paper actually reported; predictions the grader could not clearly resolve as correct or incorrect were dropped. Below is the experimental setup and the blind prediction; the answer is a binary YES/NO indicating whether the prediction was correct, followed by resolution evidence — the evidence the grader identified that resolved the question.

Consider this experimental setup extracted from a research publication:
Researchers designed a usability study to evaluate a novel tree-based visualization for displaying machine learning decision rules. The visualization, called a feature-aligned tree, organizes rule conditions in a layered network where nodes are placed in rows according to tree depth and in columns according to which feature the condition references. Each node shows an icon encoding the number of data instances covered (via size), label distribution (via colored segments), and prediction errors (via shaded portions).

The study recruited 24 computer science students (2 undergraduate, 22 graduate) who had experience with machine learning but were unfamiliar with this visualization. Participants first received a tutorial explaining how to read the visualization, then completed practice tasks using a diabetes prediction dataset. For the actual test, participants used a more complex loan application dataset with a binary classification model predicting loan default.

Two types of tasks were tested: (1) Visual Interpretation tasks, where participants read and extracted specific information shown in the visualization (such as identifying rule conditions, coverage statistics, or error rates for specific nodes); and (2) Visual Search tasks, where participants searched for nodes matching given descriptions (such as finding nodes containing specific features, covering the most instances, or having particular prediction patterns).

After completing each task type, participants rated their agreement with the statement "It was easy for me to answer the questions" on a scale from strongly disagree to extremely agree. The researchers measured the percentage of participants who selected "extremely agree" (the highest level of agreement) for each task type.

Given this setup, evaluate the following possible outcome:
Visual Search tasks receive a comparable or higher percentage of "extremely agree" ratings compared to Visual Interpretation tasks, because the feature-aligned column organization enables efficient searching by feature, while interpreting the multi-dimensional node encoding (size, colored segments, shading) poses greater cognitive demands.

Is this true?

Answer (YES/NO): NO